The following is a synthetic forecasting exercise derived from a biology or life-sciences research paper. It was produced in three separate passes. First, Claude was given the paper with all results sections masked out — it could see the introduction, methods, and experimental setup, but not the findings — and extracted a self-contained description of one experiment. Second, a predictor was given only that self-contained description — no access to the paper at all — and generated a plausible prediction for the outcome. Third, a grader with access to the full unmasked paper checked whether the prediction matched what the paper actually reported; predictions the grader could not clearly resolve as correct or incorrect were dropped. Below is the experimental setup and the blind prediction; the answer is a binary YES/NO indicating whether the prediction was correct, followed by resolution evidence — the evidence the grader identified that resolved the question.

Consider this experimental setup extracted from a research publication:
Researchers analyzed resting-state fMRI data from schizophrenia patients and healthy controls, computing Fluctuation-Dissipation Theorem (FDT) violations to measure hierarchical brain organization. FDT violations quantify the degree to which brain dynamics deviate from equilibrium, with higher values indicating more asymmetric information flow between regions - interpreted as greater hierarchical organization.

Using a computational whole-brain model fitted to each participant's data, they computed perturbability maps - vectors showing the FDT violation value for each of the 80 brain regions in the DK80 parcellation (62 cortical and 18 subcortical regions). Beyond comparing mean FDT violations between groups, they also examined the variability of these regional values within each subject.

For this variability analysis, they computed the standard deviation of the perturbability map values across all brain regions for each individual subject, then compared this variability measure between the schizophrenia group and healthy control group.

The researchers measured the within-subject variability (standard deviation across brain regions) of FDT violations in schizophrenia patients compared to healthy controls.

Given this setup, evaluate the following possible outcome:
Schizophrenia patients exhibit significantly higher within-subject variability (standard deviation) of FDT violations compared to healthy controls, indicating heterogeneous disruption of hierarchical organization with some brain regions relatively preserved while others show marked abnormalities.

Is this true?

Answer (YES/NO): YES